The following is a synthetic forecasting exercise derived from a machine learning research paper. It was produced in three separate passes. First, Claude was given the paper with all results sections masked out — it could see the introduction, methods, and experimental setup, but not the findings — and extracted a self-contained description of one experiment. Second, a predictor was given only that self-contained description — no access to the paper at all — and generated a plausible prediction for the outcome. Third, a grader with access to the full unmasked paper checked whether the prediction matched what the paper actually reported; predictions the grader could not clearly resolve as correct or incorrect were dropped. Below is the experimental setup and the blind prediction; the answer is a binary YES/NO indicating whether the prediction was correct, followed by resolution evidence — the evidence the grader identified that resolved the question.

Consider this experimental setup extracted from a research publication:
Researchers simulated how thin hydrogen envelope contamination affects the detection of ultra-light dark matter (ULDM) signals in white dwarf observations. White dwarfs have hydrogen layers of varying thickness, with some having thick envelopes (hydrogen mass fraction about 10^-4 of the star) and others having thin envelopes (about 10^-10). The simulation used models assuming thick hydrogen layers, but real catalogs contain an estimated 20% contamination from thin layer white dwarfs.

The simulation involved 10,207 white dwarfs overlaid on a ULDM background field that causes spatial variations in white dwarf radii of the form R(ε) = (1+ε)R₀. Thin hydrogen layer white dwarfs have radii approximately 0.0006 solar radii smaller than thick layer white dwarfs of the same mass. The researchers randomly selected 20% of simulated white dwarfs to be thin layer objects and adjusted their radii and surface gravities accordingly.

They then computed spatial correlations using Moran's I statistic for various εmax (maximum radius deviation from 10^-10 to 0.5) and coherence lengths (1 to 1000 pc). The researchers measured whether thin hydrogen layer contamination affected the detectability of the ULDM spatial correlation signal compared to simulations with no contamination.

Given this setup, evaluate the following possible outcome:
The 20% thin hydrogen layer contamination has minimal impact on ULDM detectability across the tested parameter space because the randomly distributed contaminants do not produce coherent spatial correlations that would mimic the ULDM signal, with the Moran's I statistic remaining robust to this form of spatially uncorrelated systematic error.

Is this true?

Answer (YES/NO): YES